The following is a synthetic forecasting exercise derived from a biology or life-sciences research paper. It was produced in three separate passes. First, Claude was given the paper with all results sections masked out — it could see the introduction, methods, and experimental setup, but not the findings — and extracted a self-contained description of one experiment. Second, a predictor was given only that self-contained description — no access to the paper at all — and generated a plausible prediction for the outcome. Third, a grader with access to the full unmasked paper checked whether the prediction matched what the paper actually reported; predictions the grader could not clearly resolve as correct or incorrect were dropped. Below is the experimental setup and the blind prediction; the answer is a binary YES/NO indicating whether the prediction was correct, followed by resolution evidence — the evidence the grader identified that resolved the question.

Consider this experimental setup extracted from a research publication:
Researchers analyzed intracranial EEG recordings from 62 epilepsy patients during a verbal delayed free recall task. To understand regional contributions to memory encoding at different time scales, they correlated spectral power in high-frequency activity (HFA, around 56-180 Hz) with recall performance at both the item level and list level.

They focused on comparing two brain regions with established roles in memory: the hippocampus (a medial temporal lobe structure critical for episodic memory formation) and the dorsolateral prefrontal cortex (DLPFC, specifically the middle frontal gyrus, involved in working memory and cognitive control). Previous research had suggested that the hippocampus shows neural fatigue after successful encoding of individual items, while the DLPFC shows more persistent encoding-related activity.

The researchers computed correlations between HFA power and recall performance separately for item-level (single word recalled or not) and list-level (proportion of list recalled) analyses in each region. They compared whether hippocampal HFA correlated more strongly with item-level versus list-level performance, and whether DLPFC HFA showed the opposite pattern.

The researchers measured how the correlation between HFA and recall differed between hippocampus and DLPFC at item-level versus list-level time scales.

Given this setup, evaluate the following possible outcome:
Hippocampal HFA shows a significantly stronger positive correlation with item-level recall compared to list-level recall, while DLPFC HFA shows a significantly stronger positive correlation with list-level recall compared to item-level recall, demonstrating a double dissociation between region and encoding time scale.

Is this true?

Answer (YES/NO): YES